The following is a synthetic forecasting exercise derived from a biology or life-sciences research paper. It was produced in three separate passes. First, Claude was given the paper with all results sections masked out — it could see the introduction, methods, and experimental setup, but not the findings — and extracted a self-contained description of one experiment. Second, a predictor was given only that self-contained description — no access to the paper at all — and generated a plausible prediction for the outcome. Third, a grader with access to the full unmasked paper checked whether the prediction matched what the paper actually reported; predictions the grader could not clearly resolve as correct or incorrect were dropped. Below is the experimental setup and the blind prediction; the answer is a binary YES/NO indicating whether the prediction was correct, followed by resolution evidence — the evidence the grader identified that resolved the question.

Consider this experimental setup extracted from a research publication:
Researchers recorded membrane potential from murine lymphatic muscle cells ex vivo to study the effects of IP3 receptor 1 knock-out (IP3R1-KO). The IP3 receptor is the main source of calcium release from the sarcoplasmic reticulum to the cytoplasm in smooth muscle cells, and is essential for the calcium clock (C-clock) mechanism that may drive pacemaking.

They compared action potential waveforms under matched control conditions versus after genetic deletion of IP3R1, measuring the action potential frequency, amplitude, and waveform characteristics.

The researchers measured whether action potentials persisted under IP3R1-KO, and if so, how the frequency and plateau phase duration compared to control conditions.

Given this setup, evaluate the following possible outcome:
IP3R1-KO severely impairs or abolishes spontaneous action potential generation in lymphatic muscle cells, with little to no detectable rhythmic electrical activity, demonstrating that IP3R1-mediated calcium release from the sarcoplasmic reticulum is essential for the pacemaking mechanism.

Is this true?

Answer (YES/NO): NO